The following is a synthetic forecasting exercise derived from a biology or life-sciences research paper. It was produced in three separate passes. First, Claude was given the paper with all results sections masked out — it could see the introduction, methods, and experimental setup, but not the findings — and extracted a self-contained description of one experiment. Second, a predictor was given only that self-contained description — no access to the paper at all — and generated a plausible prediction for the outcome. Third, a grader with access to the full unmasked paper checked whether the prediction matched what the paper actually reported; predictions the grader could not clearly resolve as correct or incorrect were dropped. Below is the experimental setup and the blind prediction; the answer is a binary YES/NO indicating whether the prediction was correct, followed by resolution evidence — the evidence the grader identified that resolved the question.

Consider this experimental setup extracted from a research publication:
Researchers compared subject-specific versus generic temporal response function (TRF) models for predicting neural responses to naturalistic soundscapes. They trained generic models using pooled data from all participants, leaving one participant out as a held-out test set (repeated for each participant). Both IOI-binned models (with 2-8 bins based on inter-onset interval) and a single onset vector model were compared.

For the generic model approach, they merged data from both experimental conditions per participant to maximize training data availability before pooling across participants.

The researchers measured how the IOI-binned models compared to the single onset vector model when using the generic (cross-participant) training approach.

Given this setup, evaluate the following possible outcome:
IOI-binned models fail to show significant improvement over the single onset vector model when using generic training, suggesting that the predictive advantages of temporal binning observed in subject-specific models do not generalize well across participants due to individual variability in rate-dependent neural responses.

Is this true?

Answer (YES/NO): NO